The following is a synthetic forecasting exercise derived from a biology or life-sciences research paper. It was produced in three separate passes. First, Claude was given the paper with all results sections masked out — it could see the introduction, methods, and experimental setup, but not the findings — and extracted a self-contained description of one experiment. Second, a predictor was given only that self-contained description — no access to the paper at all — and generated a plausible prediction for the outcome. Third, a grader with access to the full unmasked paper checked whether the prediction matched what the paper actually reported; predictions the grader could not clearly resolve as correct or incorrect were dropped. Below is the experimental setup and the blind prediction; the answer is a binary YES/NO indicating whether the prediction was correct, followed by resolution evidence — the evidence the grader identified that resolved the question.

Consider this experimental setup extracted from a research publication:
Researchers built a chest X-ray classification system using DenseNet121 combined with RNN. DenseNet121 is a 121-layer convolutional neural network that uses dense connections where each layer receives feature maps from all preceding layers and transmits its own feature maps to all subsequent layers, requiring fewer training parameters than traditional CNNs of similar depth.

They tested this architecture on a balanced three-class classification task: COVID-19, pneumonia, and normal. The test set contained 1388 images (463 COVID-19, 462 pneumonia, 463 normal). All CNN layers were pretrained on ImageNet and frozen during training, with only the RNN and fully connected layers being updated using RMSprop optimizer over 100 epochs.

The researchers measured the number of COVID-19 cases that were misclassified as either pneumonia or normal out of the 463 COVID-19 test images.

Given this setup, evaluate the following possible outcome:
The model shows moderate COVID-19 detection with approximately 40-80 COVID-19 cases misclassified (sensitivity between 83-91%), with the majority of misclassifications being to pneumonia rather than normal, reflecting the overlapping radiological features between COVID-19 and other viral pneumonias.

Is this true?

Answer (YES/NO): NO